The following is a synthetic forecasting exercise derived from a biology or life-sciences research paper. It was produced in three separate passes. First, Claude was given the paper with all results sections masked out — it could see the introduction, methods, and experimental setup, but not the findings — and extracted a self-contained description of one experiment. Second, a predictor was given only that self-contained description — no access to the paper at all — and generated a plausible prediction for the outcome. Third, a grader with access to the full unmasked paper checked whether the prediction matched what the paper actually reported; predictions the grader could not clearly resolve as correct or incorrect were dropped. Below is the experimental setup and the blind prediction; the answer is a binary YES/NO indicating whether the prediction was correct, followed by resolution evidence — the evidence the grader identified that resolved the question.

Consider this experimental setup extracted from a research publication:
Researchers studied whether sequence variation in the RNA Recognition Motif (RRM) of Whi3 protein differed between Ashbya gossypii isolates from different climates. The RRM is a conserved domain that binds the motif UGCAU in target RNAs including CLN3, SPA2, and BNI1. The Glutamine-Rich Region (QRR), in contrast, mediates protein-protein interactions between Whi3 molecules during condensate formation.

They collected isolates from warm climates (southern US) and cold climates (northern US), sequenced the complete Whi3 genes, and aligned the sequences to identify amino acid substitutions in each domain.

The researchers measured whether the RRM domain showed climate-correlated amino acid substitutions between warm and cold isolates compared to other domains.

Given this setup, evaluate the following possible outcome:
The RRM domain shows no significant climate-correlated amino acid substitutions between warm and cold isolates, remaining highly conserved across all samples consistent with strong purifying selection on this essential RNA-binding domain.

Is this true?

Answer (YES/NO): YES